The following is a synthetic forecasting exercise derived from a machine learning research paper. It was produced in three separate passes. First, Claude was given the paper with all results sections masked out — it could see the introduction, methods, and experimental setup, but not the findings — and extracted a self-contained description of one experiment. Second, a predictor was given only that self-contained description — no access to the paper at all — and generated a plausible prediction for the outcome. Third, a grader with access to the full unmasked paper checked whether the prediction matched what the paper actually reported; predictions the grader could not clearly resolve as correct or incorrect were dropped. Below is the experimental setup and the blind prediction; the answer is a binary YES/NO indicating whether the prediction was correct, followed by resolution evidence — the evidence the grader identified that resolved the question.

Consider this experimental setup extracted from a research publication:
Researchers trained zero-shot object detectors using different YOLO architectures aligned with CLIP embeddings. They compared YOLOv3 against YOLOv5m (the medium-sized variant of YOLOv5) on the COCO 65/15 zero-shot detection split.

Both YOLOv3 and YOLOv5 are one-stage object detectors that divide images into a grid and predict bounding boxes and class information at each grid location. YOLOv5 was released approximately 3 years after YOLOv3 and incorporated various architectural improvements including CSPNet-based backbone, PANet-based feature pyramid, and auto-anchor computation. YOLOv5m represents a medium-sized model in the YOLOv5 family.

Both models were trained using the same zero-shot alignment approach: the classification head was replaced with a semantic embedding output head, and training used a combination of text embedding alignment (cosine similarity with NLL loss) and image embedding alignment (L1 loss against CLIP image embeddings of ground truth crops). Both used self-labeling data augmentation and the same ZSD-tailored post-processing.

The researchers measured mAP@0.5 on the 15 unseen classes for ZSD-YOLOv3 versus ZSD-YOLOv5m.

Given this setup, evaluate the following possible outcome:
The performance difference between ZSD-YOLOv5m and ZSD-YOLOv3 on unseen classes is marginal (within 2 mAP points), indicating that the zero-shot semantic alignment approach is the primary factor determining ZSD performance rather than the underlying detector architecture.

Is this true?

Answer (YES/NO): YES